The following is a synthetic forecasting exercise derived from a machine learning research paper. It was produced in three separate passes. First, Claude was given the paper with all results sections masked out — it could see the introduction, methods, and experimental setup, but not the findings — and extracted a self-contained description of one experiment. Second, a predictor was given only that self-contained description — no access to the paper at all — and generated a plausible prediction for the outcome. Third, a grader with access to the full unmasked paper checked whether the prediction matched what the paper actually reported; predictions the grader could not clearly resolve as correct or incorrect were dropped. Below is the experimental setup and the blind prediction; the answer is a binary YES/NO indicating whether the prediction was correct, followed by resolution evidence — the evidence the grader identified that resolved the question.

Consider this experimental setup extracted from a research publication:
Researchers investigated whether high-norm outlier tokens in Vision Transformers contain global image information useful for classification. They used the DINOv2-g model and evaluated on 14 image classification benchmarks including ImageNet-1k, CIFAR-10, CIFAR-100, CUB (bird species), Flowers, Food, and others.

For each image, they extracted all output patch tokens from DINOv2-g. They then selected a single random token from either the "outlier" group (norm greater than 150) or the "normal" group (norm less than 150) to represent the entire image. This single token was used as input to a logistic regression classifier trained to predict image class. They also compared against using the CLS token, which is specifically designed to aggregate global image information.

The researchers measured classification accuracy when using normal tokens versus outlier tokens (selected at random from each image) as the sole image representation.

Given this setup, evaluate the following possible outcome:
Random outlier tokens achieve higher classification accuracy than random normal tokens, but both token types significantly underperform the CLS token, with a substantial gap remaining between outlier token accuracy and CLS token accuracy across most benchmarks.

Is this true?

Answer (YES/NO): NO